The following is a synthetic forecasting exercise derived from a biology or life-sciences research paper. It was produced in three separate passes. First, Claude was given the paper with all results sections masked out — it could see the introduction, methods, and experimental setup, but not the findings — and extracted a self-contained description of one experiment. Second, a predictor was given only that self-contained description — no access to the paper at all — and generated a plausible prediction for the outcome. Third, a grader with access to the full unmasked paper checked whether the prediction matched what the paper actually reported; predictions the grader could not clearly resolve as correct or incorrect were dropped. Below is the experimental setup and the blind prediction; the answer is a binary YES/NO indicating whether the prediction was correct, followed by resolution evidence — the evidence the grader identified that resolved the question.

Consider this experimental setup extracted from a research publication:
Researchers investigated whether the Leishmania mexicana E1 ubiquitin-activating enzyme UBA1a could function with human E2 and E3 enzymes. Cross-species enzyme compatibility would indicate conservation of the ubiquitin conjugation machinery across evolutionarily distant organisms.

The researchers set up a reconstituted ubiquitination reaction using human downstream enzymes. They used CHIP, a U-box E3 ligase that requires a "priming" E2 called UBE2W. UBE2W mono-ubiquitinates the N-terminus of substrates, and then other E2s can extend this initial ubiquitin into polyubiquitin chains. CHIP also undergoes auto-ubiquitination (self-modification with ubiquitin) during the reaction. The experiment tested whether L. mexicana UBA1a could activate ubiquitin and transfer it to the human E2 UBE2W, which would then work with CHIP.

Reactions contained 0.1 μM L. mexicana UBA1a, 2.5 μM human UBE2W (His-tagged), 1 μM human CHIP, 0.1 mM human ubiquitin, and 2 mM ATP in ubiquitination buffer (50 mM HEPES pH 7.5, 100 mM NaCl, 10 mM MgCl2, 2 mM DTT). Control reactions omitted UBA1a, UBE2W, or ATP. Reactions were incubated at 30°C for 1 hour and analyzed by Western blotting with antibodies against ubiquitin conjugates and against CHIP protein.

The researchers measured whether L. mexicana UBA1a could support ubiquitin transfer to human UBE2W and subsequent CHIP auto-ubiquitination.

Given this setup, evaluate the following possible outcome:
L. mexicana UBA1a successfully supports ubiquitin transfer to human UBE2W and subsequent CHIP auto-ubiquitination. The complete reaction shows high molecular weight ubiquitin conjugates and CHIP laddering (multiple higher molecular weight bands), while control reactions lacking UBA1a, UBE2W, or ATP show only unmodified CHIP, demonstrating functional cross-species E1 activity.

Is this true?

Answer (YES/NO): NO